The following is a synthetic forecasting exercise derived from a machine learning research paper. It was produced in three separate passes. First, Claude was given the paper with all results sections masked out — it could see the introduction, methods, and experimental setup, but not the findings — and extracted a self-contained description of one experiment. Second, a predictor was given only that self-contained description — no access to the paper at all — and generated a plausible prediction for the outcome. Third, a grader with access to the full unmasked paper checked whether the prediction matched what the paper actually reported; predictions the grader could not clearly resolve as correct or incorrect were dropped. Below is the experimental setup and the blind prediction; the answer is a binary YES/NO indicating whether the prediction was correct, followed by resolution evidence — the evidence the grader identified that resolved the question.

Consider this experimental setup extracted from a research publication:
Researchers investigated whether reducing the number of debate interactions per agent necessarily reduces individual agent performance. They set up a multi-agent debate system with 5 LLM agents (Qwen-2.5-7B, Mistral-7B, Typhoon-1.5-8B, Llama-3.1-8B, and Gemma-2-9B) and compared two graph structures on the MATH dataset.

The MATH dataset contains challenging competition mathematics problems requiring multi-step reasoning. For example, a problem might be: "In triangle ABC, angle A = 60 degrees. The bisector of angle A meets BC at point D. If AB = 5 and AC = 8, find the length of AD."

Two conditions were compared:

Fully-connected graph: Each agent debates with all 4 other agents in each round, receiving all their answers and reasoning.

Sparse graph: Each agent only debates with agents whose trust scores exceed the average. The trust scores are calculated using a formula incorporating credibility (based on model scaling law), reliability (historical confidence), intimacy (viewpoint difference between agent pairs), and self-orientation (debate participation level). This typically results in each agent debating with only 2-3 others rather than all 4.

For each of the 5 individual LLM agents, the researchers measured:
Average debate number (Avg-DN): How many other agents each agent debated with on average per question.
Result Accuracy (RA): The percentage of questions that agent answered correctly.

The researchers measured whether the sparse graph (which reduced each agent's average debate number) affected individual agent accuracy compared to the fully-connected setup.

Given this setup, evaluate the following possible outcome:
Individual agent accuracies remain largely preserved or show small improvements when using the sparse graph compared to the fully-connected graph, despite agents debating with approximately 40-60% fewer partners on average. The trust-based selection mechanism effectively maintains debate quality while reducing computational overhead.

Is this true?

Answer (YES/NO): YES